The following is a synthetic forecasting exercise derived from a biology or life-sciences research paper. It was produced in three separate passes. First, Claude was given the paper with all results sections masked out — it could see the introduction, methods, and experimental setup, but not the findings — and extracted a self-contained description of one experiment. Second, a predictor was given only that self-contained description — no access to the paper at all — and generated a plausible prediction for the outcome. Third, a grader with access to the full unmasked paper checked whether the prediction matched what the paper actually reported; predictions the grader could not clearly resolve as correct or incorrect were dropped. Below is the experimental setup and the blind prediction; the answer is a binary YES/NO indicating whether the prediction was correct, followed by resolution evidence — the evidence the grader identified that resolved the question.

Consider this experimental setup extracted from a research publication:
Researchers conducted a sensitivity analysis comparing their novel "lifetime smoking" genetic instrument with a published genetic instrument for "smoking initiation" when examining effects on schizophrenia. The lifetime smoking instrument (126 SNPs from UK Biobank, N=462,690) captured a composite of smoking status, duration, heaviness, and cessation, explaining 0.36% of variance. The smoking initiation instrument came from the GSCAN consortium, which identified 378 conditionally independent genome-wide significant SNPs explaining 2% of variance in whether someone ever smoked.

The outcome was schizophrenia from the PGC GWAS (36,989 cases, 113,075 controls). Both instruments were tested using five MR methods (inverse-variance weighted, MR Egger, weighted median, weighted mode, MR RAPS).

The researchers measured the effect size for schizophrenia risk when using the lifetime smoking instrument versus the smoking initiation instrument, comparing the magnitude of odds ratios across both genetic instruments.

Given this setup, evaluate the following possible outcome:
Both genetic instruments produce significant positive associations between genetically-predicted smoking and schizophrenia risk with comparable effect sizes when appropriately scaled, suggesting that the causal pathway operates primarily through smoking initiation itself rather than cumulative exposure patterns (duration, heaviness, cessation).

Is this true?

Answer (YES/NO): NO